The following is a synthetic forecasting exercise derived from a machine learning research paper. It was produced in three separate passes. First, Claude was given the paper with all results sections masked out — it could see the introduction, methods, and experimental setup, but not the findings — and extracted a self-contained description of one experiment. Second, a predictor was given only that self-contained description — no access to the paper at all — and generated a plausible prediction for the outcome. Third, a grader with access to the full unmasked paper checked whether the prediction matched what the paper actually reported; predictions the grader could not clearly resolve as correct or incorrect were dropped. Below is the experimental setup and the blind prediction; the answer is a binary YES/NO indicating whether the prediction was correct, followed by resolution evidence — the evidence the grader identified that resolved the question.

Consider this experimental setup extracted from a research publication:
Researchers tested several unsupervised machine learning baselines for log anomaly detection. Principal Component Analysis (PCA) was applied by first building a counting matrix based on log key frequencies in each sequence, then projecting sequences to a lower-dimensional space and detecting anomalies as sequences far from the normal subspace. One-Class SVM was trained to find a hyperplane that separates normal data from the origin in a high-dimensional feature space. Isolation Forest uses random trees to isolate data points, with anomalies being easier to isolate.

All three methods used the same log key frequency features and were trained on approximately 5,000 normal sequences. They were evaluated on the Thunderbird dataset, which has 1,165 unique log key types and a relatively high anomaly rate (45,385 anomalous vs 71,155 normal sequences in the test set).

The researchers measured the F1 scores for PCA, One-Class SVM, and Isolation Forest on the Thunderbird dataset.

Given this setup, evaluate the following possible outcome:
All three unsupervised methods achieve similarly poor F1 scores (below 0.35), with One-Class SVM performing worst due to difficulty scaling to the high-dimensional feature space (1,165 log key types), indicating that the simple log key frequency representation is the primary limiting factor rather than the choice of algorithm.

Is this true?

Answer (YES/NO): NO